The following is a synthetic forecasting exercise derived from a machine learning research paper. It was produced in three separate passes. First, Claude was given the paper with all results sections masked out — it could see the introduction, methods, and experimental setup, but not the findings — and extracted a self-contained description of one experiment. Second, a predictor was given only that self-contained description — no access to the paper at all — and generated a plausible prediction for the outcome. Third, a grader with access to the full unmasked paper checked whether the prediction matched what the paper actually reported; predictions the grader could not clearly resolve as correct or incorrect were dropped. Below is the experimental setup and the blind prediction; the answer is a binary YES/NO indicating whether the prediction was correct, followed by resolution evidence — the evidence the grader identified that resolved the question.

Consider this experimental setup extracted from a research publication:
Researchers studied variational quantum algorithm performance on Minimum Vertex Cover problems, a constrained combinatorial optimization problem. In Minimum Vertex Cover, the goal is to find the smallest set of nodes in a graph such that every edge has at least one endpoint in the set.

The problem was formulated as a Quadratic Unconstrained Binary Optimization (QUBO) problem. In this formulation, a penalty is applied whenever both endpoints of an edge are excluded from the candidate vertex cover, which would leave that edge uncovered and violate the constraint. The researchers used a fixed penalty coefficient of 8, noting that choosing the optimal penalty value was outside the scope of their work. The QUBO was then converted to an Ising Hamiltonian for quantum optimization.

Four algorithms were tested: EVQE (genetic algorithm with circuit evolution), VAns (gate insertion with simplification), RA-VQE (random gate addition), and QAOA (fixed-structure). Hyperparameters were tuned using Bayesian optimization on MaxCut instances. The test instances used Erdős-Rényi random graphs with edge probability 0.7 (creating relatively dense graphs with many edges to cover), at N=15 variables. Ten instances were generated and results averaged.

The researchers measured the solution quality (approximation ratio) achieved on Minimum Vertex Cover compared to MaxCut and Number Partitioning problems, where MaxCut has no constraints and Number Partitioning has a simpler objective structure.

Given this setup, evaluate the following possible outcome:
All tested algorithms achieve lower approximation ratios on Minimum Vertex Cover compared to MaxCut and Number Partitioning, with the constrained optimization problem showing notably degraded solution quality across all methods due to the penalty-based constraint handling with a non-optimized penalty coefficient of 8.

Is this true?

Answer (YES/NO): NO